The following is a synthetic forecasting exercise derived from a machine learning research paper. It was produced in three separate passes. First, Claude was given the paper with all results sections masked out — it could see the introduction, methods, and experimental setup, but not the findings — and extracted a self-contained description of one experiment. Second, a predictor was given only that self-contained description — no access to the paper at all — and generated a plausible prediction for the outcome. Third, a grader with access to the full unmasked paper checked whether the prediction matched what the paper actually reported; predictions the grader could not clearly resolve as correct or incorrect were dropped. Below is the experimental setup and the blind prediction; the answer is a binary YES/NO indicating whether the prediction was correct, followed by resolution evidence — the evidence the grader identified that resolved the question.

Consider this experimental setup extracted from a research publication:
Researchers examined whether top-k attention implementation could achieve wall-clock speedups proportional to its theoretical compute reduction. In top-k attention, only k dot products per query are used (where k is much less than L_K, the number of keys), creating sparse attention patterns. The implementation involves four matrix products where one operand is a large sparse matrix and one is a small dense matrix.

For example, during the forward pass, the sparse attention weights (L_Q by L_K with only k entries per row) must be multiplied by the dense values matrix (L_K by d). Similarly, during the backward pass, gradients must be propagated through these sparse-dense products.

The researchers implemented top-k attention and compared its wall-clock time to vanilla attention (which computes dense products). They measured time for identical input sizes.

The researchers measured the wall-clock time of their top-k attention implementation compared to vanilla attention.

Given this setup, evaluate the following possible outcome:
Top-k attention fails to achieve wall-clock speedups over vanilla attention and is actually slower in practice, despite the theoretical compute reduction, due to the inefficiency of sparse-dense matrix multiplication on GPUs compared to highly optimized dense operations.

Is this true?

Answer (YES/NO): NO